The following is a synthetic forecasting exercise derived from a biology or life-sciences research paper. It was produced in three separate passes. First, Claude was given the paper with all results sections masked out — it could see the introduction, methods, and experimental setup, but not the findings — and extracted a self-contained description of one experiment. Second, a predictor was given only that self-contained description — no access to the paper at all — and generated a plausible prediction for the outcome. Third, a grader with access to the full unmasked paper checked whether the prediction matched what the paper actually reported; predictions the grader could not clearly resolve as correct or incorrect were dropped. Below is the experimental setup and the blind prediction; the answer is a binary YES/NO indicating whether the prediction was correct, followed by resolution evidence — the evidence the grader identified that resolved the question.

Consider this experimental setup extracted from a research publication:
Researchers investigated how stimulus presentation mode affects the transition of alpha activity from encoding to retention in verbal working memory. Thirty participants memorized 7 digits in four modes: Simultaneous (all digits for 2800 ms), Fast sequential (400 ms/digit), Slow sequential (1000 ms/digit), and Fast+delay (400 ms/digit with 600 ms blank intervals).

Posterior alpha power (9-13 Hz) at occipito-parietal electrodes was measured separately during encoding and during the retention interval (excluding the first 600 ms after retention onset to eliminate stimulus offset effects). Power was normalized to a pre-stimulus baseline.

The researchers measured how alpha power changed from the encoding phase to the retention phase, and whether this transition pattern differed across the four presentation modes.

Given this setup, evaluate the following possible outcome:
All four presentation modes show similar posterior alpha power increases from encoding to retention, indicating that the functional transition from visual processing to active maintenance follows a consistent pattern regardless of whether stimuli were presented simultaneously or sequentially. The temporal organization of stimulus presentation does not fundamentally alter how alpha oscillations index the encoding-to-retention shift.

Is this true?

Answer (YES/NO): NO